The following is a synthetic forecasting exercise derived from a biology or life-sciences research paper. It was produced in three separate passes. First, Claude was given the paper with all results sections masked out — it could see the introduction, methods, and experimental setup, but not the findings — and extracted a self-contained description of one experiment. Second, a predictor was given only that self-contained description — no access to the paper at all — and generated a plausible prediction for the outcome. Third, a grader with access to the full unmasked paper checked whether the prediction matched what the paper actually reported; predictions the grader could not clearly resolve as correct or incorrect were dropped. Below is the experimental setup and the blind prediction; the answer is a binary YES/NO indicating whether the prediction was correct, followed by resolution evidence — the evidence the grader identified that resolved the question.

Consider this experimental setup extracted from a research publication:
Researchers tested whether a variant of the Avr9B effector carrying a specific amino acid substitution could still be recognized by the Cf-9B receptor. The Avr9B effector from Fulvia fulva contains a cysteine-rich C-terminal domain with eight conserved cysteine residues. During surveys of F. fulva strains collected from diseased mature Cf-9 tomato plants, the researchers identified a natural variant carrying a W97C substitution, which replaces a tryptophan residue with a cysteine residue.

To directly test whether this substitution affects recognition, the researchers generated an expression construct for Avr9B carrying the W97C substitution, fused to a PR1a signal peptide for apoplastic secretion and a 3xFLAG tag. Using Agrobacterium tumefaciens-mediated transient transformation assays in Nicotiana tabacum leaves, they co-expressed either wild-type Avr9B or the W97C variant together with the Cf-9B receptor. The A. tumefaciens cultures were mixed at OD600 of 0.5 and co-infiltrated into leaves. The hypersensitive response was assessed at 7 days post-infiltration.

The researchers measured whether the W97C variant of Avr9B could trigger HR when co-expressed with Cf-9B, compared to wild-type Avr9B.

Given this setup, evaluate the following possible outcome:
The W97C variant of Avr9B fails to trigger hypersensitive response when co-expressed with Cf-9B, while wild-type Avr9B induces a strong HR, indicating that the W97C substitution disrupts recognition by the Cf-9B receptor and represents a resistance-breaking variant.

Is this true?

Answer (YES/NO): YES